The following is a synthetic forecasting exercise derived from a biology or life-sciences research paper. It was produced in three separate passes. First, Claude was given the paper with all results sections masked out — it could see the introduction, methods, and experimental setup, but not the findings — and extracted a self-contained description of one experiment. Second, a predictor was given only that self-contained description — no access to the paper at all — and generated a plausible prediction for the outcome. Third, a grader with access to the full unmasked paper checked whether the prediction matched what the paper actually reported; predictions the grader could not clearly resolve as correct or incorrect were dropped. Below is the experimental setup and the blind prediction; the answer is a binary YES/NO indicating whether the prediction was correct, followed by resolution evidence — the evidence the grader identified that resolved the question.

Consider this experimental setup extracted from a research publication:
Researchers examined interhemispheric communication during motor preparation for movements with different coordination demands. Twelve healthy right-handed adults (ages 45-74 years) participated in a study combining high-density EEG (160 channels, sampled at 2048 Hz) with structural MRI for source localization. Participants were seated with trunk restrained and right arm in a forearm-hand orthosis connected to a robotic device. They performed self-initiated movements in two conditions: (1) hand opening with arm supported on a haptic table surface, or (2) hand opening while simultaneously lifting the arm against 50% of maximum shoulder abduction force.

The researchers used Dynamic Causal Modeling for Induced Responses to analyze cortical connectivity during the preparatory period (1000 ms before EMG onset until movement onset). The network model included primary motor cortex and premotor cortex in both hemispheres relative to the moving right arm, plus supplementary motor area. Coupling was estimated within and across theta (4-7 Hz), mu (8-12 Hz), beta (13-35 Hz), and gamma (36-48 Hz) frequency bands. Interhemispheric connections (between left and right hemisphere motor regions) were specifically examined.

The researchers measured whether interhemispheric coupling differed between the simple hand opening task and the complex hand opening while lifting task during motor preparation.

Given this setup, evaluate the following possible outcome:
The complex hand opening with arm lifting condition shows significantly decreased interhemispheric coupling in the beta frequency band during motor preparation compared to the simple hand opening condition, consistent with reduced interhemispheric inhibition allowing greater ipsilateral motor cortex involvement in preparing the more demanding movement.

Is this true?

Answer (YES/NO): NO